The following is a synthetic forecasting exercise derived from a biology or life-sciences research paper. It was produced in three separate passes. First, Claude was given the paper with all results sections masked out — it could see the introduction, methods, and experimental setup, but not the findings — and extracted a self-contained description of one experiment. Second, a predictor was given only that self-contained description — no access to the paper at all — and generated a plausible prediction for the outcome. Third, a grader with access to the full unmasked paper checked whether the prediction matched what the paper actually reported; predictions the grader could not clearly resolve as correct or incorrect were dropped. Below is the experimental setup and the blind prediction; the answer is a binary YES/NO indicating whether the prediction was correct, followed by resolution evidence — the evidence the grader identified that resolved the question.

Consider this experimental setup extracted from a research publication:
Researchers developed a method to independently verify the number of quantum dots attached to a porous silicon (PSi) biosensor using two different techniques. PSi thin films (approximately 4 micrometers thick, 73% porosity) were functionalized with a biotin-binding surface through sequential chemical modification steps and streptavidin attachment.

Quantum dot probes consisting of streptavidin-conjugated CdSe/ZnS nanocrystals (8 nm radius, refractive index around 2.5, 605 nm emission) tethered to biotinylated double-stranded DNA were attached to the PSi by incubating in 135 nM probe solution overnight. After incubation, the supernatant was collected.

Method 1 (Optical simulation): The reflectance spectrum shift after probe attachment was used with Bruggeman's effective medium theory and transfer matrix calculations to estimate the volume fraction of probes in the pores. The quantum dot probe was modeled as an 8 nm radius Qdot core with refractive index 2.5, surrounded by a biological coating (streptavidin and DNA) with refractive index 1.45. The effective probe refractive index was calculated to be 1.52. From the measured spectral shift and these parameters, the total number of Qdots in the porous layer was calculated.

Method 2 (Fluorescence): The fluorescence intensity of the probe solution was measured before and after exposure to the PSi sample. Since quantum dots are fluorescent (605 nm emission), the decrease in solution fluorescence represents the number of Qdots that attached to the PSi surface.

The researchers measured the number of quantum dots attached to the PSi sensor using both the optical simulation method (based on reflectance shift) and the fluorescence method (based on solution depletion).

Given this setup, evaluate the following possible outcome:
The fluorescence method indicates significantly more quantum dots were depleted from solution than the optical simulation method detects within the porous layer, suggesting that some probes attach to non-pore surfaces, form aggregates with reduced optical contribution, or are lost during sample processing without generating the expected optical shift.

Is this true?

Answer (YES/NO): YES